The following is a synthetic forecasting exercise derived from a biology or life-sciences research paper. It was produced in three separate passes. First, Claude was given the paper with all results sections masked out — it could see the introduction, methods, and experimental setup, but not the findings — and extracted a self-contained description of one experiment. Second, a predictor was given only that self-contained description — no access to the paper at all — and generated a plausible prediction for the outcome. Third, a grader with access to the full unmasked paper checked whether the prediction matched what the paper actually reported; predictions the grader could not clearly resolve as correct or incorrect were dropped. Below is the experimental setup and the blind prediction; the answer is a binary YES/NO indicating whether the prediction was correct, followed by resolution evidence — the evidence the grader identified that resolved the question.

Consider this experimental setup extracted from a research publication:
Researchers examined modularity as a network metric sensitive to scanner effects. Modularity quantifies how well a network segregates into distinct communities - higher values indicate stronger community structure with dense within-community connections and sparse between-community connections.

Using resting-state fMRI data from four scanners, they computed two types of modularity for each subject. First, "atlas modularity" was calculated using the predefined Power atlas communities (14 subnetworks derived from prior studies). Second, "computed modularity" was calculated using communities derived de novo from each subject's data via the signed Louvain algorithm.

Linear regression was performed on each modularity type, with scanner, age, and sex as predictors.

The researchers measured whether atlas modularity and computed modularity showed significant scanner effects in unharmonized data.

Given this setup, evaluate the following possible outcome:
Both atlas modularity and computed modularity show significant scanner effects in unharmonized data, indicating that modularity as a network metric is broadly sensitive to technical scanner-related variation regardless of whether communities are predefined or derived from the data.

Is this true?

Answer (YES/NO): YES